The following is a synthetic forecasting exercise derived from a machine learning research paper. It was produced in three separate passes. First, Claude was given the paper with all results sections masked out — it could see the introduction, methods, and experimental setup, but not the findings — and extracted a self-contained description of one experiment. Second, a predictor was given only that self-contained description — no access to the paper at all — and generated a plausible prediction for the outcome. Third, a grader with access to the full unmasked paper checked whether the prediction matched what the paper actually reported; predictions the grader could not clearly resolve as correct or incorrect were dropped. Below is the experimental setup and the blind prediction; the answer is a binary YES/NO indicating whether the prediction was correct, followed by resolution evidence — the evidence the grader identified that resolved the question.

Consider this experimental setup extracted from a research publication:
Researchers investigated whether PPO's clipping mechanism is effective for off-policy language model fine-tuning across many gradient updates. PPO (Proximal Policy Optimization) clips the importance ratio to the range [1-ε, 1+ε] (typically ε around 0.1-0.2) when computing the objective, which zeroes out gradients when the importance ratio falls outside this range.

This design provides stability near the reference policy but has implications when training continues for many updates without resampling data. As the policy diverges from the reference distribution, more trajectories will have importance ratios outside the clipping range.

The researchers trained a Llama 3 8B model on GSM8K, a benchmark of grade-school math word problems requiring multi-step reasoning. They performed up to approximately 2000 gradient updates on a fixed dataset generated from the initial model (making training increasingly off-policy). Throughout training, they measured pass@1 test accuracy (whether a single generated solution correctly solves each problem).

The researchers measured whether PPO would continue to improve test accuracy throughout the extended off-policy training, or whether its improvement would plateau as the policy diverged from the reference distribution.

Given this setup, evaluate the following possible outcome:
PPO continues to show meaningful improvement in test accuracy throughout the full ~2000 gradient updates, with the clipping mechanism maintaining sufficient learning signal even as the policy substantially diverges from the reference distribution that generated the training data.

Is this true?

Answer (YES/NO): NO